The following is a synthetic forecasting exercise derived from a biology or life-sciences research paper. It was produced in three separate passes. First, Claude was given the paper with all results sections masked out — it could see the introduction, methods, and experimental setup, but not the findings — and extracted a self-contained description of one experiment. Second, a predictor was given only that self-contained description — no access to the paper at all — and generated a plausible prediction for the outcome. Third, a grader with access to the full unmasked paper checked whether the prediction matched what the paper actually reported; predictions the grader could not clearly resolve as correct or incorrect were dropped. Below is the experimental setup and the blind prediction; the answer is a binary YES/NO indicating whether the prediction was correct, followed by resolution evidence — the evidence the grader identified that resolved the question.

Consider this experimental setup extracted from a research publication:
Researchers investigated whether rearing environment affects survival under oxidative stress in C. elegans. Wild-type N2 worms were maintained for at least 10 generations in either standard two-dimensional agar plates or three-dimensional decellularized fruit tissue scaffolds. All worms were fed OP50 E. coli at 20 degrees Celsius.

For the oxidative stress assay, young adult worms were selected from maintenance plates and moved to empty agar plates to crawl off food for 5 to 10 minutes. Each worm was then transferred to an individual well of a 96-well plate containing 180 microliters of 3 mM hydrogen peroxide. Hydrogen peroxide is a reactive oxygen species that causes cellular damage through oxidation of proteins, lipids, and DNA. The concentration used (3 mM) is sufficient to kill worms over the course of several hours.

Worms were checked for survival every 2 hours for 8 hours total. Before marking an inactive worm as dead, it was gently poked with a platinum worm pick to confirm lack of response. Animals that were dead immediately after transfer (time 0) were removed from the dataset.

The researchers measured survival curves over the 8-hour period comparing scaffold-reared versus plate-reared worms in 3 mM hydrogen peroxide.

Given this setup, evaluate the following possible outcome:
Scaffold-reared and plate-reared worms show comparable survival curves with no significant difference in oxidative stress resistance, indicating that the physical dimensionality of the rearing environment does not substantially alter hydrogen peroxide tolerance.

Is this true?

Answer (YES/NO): NO